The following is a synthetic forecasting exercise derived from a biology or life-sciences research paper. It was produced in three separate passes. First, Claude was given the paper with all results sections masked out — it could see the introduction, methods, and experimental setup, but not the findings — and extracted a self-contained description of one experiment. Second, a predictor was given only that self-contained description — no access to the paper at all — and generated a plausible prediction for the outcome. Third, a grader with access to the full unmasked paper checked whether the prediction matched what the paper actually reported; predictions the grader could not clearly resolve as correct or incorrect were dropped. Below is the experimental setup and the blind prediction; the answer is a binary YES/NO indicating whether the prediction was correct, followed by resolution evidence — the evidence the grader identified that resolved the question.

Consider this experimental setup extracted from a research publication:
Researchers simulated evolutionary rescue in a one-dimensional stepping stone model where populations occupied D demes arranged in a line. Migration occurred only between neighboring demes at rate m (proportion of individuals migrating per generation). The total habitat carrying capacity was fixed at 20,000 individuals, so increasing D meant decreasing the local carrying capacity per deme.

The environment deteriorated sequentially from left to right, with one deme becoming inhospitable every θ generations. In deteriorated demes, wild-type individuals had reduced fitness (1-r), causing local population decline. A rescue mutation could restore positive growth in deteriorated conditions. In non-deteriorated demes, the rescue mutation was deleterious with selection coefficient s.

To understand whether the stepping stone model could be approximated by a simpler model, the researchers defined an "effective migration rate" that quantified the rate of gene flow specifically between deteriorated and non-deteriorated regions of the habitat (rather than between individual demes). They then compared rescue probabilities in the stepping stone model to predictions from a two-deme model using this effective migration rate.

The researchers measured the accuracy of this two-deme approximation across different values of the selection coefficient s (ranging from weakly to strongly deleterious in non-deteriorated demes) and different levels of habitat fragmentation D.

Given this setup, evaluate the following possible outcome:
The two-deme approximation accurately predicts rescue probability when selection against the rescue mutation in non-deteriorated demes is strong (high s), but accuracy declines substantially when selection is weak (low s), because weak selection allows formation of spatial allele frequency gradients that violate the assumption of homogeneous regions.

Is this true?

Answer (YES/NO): NO